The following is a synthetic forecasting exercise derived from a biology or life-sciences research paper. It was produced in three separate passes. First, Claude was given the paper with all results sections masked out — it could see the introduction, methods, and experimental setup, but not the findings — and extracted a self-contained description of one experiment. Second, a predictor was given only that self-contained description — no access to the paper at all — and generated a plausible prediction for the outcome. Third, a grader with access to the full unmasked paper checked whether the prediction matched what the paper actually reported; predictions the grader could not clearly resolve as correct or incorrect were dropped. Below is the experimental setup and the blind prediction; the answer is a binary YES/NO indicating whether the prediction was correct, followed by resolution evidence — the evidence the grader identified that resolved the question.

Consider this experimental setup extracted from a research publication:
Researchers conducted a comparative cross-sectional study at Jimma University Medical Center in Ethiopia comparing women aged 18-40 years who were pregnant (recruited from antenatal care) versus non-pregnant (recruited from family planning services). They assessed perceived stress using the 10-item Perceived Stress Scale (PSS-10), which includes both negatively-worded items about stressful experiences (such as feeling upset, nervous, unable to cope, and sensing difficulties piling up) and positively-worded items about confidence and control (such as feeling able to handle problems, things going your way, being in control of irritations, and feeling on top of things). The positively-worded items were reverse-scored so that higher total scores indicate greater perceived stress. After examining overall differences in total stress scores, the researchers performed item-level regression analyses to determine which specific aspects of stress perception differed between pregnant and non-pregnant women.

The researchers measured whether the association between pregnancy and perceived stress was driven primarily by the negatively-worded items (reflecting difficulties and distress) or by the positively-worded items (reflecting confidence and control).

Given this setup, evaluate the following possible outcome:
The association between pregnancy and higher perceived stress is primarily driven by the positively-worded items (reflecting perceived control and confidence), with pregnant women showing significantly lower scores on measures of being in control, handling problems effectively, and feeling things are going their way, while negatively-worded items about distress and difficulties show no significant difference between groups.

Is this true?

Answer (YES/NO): NO